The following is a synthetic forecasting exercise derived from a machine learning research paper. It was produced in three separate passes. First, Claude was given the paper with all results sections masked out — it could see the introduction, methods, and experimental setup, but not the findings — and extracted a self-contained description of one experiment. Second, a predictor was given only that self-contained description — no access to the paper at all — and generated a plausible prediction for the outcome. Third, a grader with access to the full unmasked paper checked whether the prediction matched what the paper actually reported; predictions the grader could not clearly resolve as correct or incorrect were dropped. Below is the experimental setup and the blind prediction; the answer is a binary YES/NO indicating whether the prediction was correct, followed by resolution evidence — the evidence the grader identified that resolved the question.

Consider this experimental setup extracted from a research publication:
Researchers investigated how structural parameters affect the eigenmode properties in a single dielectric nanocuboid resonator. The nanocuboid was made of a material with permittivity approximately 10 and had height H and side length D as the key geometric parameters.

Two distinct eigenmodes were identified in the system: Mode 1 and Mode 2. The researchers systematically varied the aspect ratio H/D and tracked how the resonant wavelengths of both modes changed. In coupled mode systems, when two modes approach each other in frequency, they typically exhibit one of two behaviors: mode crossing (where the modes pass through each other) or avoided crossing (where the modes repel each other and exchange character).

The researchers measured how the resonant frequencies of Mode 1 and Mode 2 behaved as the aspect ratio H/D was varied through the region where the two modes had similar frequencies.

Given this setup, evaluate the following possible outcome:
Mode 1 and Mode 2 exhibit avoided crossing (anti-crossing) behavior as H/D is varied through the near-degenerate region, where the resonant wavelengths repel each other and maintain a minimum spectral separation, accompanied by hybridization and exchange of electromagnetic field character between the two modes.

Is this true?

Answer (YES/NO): YES